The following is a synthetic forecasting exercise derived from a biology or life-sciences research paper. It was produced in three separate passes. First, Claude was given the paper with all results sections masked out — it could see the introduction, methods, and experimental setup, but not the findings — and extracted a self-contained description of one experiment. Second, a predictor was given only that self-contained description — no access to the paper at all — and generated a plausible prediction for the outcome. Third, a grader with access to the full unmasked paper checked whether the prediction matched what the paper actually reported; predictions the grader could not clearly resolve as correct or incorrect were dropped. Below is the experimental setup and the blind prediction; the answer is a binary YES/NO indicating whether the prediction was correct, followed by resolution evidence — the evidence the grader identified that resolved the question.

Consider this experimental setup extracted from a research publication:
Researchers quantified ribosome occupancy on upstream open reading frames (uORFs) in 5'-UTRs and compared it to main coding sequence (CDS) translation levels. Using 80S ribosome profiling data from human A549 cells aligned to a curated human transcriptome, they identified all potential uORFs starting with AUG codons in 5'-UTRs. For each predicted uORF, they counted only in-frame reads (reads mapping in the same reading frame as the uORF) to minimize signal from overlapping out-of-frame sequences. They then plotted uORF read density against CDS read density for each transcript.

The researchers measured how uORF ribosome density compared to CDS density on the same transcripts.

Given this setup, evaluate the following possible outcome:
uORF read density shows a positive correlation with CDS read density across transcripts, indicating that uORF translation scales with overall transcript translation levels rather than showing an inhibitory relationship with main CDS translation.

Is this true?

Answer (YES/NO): YES